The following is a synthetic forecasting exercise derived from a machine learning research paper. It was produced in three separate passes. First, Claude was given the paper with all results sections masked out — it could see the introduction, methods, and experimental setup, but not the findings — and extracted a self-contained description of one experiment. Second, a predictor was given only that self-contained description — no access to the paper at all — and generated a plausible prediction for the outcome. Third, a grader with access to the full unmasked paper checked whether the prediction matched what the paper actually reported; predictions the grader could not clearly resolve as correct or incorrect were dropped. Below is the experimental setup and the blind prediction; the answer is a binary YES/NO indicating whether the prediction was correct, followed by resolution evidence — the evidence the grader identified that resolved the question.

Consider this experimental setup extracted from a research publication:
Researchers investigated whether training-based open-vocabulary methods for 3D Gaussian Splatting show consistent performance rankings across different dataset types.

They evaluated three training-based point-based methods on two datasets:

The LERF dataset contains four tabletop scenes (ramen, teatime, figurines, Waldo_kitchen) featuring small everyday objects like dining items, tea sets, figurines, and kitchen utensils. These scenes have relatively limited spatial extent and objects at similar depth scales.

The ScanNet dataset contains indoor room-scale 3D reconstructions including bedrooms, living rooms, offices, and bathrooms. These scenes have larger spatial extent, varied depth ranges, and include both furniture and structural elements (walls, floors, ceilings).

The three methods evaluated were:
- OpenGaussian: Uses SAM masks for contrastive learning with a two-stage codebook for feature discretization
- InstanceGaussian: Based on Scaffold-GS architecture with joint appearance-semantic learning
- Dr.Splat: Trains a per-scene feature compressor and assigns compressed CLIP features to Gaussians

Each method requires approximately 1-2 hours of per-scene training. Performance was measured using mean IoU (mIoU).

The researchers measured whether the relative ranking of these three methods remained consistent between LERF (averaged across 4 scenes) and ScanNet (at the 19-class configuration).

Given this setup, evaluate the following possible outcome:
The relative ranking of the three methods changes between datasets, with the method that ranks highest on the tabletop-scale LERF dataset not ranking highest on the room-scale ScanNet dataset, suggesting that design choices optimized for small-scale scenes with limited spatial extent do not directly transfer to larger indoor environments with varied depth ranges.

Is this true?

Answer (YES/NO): YES